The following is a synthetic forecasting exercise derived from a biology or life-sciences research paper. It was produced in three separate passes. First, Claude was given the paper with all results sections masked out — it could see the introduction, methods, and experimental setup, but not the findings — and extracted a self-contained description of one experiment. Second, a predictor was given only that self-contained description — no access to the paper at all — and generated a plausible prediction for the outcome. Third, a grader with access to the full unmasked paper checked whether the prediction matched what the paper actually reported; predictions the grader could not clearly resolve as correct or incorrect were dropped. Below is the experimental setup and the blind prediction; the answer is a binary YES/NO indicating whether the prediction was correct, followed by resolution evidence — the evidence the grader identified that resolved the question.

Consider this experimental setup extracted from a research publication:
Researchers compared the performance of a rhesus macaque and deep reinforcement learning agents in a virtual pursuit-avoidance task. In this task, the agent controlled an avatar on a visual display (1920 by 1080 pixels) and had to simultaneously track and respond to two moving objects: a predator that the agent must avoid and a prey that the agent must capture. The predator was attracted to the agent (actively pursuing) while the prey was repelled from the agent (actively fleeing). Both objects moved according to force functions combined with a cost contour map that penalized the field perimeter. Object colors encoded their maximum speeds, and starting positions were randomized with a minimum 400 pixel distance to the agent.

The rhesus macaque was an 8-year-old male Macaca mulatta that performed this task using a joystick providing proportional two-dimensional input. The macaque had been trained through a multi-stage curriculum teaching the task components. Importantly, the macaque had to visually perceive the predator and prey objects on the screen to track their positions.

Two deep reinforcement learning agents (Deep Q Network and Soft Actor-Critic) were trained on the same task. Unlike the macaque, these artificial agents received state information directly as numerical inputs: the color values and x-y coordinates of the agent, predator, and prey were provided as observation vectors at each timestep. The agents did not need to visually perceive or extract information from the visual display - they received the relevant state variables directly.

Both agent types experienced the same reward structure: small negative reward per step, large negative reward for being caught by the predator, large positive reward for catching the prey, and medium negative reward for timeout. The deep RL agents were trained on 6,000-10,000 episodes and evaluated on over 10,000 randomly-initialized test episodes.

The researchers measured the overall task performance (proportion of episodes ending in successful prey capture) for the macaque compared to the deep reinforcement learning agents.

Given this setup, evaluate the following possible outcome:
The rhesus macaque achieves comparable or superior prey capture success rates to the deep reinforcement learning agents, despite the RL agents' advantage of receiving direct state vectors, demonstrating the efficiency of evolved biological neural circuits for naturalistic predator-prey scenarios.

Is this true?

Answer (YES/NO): NO